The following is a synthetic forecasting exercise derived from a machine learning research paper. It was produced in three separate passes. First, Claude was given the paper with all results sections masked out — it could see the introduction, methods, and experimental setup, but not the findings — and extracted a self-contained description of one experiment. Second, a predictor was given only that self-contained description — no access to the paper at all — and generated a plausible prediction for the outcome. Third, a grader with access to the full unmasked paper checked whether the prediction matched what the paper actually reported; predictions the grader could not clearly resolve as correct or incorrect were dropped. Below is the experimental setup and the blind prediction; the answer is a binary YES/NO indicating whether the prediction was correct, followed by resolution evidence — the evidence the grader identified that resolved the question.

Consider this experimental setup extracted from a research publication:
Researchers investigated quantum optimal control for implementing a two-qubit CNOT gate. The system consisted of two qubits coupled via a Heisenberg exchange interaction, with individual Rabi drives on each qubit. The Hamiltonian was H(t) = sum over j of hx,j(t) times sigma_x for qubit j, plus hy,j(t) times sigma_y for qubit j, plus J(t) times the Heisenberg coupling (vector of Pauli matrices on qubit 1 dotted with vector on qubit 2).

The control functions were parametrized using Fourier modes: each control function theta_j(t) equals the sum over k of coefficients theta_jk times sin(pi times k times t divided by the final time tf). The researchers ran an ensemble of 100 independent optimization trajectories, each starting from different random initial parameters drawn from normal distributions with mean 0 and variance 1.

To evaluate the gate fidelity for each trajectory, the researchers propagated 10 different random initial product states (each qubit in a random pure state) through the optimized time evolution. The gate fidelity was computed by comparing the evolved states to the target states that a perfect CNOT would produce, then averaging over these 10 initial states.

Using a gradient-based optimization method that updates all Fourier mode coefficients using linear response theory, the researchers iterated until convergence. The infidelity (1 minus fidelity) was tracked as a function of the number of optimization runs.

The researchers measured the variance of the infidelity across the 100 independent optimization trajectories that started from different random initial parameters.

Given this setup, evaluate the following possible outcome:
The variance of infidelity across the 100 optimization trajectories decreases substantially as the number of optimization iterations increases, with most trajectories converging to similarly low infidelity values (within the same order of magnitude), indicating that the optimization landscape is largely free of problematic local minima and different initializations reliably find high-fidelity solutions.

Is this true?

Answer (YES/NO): YES